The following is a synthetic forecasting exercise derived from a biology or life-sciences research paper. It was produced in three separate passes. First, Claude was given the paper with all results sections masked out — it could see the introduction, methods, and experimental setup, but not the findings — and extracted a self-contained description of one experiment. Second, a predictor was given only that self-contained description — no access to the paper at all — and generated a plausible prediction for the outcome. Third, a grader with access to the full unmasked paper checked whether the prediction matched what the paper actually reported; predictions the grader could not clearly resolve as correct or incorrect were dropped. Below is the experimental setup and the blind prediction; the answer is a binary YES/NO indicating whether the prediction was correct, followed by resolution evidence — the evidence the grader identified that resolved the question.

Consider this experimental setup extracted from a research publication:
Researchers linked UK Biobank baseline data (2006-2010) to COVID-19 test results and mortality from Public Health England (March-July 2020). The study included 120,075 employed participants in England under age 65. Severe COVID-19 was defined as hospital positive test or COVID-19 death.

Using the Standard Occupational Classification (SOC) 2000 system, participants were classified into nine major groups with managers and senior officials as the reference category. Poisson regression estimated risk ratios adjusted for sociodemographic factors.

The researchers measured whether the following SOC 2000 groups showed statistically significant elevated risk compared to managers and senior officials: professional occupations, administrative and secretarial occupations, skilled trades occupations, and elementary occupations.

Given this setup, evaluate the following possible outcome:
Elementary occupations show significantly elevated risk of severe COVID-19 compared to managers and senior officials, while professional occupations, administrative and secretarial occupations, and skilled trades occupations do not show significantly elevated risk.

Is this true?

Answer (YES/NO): NO